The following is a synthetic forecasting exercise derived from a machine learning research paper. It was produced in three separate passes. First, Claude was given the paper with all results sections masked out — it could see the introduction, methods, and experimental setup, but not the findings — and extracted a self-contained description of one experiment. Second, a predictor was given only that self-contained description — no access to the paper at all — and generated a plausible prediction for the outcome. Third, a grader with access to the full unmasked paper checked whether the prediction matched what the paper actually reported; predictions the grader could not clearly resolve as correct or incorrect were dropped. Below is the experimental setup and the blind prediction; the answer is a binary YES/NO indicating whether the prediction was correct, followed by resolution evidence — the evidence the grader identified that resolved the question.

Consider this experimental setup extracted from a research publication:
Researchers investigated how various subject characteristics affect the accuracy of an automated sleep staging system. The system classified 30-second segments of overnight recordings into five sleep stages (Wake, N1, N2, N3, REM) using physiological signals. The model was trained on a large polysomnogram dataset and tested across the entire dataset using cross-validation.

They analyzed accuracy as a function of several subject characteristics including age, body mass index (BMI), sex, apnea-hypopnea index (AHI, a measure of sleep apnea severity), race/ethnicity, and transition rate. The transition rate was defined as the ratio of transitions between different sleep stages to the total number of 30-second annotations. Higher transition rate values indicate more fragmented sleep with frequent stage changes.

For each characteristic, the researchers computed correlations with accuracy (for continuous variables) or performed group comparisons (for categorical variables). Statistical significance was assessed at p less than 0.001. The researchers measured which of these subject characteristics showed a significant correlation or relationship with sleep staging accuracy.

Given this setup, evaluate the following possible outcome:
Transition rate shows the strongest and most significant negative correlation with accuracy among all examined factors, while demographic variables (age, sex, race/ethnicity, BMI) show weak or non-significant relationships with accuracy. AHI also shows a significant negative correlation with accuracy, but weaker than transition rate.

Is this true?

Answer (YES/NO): NO